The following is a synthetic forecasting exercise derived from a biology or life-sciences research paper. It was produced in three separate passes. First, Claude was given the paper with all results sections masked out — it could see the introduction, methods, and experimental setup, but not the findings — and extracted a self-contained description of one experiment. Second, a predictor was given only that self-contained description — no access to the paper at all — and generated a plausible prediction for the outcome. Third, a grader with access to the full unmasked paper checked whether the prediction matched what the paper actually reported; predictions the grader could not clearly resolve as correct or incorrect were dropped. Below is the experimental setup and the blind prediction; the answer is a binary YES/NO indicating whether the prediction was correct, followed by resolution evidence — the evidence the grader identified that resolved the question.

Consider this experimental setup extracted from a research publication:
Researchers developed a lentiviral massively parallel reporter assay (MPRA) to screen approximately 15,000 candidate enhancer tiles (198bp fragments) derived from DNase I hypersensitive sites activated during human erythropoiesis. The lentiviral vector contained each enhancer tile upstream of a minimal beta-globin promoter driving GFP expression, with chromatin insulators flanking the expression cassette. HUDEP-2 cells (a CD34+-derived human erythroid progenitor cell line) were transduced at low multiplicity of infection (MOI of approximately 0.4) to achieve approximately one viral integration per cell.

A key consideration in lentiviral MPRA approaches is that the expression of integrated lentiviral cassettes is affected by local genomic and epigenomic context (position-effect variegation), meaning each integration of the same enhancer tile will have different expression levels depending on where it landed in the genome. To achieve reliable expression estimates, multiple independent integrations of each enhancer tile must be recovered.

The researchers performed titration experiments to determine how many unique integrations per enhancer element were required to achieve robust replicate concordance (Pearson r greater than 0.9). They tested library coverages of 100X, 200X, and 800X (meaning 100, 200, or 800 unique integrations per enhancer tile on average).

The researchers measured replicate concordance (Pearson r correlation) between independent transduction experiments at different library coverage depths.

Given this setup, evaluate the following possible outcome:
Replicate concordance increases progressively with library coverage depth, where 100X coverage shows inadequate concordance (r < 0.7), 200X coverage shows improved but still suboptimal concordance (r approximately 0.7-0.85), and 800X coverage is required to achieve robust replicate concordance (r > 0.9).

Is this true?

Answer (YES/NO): NO